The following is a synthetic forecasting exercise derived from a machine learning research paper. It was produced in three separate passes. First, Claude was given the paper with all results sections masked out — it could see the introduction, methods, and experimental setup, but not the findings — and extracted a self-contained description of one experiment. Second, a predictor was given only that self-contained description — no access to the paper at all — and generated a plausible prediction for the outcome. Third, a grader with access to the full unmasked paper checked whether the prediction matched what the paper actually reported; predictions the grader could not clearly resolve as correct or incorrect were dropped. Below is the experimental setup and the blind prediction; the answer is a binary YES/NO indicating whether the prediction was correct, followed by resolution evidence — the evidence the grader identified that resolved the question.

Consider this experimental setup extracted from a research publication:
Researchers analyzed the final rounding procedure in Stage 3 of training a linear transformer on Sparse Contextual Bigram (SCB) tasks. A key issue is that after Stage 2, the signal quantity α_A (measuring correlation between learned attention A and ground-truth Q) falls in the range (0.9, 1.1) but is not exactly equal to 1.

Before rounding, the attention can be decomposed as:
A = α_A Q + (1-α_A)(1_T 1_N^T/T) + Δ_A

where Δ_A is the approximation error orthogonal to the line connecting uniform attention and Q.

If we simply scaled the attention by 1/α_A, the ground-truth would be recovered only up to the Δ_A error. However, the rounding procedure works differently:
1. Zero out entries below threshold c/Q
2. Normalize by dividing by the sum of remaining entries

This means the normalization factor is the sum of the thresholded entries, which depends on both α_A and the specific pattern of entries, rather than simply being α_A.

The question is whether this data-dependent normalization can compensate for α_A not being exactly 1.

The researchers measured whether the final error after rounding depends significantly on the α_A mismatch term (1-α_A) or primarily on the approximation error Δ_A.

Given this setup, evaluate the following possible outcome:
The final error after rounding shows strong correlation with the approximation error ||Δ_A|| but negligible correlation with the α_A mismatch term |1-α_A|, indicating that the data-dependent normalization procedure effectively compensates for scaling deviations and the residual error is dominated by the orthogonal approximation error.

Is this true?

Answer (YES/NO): YES